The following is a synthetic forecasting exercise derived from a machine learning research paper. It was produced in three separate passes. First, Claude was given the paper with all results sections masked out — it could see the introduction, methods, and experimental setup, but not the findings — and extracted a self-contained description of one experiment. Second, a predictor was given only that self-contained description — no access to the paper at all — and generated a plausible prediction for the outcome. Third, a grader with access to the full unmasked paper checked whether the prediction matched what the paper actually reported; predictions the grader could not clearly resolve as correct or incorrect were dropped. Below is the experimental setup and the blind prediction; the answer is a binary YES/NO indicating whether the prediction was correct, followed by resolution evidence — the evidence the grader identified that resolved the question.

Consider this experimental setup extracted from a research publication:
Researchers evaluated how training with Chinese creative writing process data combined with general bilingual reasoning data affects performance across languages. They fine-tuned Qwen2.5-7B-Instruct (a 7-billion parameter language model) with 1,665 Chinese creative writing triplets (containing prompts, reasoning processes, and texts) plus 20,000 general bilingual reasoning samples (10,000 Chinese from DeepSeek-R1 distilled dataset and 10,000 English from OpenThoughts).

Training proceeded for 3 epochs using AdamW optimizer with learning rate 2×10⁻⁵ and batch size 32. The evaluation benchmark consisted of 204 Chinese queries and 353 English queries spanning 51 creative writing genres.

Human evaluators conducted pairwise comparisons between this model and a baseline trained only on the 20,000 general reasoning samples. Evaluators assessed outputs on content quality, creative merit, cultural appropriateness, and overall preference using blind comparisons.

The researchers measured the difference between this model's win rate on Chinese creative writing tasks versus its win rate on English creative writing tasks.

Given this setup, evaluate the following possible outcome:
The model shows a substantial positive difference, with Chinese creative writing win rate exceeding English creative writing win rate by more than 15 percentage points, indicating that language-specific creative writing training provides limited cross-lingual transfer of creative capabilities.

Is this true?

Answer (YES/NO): YES